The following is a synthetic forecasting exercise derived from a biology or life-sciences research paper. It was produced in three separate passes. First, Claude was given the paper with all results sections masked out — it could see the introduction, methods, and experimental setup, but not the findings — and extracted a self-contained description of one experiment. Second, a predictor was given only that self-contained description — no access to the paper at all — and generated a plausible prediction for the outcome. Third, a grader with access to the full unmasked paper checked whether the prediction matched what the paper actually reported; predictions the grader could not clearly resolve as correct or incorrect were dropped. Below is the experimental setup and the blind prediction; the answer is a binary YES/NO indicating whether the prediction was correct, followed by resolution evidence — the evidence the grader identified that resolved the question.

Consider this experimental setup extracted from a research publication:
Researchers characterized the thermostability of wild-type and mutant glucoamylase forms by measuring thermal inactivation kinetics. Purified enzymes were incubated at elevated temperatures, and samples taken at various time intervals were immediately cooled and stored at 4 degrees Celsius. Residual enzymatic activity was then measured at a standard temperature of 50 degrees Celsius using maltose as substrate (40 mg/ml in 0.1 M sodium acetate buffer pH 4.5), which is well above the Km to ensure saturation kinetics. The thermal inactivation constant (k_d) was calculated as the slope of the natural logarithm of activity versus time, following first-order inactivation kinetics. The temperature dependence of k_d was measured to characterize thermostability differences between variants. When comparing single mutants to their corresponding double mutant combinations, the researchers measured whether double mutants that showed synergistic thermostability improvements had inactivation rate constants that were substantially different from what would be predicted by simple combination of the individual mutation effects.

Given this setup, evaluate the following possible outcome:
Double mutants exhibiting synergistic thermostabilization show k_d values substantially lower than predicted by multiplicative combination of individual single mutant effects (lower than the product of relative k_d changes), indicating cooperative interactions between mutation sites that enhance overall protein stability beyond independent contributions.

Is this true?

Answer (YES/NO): YES